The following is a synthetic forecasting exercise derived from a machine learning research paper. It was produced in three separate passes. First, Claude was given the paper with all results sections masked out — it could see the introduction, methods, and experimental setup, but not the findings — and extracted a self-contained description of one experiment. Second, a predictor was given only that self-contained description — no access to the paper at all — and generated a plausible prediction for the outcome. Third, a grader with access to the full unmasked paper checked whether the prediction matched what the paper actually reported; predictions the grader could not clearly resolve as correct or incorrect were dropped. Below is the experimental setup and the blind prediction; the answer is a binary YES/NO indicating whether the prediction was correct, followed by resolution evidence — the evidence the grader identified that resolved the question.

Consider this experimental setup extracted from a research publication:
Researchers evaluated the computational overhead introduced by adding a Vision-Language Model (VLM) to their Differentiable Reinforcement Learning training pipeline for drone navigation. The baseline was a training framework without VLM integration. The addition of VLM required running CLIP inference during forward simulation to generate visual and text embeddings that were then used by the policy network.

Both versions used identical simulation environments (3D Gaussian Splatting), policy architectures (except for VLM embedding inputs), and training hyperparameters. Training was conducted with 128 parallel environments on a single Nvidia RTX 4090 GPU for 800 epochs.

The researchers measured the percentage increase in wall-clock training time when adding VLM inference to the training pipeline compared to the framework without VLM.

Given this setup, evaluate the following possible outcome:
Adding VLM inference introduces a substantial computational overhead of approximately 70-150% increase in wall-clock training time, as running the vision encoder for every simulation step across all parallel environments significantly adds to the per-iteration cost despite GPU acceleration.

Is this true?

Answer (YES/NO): NO